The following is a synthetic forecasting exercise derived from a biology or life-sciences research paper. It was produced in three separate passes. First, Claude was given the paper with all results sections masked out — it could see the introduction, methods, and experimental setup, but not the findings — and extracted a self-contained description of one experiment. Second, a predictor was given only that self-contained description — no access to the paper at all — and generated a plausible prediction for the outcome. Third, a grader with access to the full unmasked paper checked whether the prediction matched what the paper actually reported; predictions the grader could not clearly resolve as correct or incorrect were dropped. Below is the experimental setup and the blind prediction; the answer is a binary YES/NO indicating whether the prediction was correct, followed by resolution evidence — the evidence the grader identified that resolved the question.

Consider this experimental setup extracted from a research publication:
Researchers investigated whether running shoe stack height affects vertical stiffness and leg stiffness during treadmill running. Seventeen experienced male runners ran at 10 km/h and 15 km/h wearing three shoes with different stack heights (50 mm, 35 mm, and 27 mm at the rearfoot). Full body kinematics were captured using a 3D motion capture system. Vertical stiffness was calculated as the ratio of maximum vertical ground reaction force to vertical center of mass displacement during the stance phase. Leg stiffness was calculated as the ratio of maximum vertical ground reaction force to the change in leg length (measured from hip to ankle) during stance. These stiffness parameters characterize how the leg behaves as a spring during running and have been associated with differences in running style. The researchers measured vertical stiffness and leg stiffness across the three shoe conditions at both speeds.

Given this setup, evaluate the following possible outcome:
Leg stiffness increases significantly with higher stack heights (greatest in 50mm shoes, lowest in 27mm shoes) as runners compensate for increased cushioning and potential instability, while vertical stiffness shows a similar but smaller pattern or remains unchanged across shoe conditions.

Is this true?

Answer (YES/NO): NO